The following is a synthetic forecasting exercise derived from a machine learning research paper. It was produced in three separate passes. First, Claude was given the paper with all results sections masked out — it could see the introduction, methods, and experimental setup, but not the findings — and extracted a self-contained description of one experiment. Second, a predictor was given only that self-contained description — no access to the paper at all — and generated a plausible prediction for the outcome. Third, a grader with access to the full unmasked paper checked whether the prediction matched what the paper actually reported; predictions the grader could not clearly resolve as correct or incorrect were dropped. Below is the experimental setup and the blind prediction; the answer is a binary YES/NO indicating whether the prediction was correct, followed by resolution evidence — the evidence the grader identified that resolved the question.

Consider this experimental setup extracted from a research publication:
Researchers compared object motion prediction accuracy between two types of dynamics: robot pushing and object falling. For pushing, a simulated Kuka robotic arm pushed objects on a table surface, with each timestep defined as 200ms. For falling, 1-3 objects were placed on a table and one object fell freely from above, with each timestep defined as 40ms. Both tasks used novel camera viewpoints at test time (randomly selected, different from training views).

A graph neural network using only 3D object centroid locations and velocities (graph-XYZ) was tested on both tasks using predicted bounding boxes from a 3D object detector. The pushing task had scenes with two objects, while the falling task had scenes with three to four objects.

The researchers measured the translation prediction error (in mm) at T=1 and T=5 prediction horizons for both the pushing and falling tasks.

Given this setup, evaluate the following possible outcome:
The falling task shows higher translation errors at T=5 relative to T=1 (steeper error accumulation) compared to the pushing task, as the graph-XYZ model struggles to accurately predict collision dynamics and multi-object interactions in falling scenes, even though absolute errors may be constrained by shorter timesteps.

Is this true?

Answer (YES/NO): YES